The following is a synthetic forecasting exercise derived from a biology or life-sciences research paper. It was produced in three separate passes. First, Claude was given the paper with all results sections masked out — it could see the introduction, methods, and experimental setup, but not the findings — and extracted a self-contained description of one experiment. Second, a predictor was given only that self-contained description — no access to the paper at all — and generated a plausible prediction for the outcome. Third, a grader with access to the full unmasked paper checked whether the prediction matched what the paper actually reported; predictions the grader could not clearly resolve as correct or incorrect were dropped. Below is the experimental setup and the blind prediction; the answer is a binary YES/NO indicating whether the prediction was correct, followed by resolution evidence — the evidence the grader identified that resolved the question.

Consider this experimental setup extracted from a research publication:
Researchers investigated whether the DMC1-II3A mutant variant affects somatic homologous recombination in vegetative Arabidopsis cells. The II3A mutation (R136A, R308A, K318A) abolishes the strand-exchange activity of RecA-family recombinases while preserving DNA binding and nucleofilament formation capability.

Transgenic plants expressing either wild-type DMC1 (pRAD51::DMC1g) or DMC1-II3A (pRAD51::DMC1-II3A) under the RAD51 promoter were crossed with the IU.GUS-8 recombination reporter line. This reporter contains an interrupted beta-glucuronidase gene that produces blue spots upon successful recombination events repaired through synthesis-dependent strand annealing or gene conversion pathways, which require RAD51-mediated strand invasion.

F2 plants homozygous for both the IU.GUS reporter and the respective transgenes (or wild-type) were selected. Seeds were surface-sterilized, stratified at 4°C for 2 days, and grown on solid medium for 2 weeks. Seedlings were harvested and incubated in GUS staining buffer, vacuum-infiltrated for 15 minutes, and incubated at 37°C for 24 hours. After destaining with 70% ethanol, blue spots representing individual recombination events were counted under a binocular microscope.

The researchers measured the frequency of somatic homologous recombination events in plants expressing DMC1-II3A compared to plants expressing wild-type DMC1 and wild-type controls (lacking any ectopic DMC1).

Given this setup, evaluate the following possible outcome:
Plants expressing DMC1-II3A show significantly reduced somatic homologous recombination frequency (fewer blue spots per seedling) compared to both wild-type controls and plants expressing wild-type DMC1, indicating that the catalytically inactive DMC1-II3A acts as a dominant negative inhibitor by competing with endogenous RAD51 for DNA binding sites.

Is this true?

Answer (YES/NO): NO